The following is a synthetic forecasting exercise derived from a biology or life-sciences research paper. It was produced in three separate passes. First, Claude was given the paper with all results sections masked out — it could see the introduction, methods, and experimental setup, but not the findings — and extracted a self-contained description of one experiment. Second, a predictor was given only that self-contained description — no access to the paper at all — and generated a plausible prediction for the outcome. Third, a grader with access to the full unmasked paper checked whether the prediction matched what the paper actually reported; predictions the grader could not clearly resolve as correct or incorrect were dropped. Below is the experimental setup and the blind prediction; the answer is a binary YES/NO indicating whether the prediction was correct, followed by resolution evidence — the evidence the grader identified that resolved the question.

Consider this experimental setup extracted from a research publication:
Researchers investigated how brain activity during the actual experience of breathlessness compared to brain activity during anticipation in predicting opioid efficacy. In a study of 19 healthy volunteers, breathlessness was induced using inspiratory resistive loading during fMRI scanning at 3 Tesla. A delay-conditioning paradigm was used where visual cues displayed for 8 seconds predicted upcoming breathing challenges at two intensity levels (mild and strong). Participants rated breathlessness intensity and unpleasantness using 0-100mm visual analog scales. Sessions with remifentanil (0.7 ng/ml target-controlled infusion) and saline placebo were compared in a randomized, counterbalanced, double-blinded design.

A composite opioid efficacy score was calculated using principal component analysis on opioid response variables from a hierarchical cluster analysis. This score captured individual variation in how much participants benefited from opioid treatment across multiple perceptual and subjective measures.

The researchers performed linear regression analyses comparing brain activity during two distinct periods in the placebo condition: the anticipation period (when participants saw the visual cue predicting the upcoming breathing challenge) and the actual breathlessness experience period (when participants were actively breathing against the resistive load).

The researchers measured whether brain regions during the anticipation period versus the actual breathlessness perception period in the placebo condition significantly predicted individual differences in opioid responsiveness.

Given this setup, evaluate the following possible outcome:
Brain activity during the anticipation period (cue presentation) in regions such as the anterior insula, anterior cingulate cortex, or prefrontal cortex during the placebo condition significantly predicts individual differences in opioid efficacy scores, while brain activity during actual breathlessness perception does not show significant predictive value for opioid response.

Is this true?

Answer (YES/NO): NO